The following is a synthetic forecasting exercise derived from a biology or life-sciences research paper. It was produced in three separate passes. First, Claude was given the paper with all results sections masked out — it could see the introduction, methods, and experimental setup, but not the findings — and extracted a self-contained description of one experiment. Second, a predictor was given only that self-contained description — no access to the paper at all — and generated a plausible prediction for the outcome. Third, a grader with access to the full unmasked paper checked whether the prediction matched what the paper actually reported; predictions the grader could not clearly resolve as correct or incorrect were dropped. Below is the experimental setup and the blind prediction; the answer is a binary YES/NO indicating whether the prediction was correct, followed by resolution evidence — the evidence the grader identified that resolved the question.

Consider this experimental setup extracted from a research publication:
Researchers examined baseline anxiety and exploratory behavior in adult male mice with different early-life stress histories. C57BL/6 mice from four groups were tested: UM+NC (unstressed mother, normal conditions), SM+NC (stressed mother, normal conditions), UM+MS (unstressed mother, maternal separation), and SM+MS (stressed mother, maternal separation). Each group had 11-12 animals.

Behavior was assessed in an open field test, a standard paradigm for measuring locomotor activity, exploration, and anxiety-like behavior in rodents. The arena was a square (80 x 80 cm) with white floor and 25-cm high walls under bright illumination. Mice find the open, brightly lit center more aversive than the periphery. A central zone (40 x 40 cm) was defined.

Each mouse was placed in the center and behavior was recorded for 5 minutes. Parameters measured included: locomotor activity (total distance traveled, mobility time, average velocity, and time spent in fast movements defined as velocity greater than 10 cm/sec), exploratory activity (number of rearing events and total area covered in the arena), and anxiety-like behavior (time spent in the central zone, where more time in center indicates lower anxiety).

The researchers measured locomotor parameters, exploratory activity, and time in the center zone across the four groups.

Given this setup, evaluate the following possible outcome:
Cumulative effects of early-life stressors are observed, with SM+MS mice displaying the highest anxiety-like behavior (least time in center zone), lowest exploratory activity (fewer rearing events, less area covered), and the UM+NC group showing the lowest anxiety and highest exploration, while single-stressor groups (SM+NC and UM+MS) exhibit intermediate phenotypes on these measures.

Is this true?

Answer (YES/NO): NO